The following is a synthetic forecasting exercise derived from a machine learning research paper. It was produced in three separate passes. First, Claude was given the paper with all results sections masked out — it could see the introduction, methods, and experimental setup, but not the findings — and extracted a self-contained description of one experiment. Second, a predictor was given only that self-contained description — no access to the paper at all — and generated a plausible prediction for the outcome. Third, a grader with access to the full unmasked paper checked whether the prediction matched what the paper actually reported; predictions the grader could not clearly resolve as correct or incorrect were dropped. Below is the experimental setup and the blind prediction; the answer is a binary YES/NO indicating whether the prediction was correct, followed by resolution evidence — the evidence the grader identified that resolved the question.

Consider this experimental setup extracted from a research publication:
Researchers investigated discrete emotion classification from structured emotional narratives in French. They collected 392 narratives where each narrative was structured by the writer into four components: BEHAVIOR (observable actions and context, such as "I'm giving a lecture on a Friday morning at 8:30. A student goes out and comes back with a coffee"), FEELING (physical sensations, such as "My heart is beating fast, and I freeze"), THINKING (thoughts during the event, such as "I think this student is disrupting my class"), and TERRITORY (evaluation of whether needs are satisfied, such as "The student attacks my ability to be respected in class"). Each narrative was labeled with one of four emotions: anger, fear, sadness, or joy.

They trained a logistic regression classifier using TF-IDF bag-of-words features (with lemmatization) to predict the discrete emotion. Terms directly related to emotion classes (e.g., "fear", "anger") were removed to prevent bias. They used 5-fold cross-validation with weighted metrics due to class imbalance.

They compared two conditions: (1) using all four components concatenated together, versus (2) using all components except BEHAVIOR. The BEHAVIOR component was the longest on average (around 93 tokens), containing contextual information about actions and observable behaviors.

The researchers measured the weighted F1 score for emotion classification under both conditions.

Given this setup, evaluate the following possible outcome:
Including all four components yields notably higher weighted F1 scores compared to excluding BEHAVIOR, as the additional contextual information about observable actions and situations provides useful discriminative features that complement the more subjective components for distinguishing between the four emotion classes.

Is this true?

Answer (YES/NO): NO